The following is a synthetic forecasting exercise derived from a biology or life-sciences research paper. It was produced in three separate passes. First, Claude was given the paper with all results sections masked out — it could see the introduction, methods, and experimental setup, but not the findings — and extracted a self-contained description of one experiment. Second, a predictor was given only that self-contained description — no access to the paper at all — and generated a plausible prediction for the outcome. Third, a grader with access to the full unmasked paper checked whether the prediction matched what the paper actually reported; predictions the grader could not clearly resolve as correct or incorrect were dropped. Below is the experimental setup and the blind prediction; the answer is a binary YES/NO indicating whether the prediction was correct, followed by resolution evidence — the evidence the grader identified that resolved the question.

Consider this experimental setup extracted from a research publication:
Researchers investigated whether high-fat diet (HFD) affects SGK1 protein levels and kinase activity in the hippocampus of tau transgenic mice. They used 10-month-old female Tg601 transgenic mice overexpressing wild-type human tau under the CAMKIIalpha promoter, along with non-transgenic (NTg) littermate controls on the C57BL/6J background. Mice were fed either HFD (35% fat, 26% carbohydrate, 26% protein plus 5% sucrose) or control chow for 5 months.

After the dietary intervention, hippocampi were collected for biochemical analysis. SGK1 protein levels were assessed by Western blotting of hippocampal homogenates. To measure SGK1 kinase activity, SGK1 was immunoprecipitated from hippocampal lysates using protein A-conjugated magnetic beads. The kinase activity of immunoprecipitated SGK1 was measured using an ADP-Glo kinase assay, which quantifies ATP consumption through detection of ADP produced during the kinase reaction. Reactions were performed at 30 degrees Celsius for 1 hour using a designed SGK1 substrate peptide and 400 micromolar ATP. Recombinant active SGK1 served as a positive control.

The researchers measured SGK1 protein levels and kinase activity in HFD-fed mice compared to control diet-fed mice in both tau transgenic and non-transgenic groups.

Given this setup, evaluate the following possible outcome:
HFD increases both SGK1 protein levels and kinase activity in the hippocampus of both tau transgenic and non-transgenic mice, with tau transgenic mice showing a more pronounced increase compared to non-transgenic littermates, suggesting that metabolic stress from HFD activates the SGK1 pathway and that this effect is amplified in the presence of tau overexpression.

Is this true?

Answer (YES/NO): NO